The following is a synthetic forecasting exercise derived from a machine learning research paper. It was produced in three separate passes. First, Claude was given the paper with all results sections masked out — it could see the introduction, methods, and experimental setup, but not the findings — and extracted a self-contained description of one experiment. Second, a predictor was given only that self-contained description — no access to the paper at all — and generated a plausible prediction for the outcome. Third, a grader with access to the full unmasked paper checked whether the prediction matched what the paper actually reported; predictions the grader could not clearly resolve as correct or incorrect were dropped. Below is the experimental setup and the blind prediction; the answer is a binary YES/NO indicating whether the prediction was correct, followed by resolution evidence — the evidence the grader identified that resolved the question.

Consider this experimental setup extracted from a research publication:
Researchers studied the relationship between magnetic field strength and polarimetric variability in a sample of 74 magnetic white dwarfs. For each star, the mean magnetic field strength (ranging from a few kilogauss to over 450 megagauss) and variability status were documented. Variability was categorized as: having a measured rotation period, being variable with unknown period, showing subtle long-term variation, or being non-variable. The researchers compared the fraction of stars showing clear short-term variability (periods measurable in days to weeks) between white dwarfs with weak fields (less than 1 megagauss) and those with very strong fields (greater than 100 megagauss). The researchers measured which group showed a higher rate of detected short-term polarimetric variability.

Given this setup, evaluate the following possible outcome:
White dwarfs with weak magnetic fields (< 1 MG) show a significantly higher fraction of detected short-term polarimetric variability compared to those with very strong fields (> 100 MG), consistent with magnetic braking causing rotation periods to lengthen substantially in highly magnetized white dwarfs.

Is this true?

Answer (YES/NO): NO